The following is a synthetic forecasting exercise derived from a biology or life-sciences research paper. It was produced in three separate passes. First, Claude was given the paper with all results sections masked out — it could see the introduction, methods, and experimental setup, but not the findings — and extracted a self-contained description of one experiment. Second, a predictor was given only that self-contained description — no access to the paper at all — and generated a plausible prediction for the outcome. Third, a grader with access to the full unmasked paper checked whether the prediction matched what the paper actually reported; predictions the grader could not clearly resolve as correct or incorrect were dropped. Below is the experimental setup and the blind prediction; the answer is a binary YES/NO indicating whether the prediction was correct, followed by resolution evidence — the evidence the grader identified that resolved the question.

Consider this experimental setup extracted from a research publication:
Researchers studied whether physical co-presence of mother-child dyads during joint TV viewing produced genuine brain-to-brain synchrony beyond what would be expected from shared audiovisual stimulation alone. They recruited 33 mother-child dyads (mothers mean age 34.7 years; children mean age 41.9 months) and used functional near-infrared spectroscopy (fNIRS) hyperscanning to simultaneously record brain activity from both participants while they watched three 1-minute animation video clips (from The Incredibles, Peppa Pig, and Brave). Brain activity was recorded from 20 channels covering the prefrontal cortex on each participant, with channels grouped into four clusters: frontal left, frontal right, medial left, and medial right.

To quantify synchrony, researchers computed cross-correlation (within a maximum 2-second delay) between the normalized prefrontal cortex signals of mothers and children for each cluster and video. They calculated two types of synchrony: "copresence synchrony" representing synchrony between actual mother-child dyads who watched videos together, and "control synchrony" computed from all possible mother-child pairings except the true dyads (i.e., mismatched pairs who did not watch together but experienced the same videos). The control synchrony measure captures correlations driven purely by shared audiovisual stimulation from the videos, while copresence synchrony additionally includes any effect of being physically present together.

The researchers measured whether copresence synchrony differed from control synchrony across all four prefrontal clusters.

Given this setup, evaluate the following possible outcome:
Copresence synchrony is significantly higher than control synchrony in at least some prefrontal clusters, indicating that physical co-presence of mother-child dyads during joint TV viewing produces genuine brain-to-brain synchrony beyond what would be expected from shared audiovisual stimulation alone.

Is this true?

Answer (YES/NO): YES